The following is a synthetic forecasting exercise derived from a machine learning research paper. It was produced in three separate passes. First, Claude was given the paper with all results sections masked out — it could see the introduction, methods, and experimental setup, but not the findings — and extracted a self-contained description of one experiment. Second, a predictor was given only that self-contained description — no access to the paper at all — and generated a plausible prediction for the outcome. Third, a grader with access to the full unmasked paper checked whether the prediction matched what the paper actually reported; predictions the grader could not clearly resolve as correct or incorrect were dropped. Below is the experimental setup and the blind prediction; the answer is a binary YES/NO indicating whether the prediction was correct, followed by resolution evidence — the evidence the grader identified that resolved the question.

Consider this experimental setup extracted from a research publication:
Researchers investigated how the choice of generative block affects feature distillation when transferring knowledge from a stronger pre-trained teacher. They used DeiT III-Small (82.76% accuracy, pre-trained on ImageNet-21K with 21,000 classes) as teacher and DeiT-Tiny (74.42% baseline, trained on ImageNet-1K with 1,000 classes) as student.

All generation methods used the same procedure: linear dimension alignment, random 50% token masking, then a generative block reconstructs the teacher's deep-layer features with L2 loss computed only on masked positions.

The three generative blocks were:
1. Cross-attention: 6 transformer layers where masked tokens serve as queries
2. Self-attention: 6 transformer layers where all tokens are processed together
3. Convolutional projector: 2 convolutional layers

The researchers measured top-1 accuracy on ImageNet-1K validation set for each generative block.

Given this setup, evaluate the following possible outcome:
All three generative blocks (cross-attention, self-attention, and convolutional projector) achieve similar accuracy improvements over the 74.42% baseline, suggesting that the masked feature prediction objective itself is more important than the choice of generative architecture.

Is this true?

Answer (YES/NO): NO